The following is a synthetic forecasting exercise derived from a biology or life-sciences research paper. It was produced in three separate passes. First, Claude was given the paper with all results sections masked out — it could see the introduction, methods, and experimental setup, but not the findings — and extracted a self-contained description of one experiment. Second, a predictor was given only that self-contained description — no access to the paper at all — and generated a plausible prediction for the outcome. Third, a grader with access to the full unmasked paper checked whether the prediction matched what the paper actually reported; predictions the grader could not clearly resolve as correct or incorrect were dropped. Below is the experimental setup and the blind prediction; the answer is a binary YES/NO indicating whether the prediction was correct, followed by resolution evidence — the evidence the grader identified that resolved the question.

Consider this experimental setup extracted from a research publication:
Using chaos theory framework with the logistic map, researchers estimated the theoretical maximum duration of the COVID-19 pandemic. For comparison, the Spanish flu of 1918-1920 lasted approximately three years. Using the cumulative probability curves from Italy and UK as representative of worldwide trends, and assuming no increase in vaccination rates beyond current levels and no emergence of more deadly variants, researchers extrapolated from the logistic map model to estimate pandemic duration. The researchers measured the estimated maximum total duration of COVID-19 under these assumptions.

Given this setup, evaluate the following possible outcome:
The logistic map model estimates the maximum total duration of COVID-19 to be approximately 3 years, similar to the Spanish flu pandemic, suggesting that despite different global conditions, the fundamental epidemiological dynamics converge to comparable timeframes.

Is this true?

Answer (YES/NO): NO